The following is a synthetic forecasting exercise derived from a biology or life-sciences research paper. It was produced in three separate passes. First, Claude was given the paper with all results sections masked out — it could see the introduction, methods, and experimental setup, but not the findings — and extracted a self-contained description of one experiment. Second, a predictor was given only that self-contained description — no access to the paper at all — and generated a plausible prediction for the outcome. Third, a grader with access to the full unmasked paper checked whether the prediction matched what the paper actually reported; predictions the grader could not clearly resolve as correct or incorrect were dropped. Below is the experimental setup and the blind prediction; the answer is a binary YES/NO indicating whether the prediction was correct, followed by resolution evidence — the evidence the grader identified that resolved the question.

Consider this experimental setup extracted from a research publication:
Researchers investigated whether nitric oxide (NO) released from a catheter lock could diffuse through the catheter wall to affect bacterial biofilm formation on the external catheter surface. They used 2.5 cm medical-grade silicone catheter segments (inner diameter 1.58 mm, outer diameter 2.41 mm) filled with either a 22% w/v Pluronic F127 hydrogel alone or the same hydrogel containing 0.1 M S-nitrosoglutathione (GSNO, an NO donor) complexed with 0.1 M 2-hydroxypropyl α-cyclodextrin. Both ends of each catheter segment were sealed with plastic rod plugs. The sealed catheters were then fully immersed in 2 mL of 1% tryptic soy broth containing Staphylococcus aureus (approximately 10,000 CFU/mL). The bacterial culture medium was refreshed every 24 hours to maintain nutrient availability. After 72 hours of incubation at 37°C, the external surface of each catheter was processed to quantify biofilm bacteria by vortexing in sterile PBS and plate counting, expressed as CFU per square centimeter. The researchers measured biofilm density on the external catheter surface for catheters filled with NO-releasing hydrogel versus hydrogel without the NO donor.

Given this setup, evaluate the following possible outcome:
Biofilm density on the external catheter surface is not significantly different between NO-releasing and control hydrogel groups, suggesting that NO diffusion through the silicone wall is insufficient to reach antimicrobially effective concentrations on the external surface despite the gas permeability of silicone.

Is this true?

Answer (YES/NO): NO